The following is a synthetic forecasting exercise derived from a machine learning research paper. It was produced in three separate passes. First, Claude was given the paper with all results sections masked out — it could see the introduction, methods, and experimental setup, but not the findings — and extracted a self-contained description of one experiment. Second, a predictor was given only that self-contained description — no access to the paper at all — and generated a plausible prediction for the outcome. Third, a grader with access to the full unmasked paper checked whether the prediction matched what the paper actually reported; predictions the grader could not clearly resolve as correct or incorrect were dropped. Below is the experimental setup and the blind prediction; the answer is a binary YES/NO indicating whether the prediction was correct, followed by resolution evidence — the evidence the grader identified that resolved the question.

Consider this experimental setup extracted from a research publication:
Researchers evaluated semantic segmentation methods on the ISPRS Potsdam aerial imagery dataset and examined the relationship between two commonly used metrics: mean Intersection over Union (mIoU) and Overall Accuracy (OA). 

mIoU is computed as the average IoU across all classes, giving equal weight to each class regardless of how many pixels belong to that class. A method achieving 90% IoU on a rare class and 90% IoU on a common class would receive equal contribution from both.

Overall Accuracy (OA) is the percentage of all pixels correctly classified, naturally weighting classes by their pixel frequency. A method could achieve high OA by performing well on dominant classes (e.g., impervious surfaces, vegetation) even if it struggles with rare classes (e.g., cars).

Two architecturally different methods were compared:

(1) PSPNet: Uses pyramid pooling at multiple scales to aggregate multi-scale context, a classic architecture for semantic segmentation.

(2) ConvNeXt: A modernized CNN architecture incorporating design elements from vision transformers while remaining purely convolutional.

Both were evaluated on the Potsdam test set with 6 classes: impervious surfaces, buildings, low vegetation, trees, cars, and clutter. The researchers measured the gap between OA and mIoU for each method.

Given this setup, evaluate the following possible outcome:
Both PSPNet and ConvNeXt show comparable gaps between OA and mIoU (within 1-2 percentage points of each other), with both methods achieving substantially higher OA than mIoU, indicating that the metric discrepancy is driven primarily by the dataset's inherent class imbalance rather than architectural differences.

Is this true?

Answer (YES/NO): NO